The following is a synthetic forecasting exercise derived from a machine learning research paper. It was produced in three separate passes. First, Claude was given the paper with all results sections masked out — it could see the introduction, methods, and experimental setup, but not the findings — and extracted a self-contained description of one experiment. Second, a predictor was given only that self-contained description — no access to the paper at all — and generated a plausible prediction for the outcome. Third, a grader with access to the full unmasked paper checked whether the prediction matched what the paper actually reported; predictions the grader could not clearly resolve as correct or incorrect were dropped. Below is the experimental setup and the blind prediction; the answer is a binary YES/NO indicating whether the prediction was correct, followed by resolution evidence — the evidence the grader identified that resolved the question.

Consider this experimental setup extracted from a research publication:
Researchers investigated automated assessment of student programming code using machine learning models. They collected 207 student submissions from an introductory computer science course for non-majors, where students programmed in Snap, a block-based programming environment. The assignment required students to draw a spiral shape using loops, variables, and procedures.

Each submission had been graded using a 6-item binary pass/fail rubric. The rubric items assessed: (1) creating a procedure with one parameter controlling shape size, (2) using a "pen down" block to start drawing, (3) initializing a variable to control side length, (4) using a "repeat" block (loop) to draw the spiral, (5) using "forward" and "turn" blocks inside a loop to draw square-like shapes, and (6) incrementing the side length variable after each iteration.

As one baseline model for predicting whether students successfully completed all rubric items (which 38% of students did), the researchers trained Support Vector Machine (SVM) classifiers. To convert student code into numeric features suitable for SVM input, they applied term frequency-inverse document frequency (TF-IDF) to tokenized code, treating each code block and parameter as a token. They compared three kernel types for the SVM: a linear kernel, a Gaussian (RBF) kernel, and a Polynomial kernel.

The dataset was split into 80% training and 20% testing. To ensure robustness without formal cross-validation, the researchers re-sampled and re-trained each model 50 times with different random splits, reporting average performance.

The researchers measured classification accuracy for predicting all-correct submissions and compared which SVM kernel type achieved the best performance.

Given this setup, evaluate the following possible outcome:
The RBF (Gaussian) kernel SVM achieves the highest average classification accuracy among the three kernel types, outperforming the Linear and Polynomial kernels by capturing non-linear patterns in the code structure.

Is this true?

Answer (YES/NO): NO